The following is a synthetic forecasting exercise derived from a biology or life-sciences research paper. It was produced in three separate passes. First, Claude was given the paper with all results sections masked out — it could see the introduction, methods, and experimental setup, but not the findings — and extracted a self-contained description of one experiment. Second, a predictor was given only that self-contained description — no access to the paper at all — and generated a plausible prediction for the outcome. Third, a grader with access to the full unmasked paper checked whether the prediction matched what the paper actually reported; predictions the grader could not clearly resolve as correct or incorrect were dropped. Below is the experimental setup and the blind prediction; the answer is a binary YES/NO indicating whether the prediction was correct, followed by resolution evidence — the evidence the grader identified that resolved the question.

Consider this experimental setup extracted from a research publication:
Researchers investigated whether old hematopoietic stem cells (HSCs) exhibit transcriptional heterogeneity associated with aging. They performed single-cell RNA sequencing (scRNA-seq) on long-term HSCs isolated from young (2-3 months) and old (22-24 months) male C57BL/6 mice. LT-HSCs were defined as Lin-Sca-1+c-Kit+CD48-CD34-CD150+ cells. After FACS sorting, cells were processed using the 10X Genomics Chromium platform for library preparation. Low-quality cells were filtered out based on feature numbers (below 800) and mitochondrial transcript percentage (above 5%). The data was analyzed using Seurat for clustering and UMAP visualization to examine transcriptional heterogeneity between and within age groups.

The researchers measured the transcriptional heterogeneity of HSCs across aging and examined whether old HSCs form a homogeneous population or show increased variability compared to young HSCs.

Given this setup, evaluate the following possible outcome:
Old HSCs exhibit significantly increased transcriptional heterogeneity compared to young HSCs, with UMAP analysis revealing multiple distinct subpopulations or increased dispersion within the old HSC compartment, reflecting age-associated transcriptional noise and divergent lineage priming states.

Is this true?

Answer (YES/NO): NO